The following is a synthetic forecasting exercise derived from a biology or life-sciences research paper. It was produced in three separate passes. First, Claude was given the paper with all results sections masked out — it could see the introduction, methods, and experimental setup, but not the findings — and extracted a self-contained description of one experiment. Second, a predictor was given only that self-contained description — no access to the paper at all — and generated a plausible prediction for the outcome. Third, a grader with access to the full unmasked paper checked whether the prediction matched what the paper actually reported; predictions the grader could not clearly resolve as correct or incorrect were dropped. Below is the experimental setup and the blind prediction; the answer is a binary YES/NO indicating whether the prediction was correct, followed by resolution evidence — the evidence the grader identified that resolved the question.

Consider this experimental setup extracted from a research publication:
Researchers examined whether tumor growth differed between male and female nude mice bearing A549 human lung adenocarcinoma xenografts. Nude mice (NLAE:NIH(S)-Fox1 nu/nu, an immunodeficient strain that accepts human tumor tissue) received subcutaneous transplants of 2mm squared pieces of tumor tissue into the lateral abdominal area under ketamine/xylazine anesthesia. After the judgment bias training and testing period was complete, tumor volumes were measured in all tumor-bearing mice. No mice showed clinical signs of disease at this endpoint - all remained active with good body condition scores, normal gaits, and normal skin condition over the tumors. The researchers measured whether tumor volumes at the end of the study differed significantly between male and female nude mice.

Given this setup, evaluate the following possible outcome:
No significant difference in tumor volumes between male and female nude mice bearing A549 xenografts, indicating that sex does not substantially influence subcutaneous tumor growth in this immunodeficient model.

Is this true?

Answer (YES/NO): YES